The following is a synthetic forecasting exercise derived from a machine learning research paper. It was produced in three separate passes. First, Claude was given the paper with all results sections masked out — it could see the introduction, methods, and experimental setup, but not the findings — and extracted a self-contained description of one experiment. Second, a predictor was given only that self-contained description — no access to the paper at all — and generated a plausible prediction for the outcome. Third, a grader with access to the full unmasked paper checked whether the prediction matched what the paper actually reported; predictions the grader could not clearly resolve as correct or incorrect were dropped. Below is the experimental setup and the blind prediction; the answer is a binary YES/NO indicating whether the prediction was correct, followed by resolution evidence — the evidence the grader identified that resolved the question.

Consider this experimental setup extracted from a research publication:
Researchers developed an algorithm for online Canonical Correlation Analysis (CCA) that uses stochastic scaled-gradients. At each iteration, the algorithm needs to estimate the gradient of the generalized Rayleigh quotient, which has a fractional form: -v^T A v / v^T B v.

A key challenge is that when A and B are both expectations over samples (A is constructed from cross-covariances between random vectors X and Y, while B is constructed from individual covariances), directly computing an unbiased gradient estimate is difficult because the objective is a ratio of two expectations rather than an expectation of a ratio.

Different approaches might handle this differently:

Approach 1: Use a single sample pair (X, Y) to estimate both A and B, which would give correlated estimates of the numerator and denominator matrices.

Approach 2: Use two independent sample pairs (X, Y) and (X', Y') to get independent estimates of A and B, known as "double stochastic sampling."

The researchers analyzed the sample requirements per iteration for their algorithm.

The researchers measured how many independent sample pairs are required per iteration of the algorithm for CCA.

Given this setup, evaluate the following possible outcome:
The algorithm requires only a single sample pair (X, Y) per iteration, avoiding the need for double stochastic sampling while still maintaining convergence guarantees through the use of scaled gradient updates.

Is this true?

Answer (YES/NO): NO